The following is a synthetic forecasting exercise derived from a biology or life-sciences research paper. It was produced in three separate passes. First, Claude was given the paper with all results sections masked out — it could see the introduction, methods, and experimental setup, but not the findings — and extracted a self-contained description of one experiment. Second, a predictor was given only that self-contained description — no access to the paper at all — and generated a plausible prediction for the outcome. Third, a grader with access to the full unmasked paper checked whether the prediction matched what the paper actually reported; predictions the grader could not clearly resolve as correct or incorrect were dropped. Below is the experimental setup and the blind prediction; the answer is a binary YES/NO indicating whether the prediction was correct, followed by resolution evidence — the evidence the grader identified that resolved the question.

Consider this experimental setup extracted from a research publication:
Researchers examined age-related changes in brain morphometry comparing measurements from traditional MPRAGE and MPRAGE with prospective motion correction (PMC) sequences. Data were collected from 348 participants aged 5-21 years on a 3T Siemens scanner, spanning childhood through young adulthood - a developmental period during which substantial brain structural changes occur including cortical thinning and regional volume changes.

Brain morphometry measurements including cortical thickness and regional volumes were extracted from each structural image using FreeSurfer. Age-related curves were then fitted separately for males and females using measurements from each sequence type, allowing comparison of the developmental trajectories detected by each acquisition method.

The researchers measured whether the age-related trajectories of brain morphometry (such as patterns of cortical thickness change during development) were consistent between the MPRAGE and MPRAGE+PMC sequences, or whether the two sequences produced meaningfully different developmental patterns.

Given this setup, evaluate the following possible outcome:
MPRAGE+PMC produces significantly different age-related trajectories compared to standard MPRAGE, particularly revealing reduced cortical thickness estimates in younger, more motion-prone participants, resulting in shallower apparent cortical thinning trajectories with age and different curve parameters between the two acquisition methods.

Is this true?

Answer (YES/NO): NO